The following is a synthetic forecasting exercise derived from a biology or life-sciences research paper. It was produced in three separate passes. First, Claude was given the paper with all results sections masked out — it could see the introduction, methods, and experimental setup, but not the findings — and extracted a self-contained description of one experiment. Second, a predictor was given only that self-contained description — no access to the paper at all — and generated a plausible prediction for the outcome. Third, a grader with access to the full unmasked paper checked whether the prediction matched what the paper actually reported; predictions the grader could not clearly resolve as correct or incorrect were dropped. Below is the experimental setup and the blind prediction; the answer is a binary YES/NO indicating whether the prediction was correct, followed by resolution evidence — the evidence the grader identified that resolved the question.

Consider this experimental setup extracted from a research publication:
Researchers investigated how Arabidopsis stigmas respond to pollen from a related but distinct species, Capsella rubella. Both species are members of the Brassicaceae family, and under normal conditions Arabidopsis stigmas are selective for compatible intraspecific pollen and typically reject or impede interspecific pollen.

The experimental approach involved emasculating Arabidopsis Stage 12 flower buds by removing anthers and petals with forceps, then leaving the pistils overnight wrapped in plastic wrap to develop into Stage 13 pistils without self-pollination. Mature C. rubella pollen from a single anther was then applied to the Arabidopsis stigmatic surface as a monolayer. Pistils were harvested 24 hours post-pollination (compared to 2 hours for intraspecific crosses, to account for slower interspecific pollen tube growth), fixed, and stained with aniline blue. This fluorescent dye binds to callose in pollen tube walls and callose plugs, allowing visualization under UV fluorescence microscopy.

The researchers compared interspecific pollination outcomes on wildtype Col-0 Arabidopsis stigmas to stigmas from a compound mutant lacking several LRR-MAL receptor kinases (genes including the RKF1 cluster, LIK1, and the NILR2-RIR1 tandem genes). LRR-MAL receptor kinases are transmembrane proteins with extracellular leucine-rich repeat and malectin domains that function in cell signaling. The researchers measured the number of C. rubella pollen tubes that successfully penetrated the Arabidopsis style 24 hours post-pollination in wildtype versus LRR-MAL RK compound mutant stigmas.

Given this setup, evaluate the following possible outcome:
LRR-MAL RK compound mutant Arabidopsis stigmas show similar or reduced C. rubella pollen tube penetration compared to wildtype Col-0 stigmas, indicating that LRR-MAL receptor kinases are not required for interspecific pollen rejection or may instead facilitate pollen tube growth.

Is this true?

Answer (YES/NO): NO